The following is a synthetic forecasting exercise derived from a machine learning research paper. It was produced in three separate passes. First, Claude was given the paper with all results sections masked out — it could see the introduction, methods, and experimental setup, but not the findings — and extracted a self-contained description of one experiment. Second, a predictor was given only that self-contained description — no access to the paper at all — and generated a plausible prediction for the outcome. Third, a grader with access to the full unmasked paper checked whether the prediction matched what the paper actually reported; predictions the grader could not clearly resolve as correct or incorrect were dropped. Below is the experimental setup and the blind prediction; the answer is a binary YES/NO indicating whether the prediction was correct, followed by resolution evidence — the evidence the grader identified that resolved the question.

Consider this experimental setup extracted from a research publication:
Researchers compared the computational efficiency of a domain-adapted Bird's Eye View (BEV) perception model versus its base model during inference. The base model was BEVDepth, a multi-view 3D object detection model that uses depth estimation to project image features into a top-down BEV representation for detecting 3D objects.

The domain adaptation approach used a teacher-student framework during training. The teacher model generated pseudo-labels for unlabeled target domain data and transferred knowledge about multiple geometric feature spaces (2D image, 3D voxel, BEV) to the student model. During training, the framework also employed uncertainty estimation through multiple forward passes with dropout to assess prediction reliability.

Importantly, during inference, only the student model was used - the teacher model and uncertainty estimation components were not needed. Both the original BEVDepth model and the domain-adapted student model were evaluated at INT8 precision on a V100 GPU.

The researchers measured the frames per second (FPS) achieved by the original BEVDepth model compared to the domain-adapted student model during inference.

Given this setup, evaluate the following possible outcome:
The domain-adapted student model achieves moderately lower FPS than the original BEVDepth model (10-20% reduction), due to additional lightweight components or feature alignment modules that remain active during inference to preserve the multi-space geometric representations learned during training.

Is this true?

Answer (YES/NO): NO